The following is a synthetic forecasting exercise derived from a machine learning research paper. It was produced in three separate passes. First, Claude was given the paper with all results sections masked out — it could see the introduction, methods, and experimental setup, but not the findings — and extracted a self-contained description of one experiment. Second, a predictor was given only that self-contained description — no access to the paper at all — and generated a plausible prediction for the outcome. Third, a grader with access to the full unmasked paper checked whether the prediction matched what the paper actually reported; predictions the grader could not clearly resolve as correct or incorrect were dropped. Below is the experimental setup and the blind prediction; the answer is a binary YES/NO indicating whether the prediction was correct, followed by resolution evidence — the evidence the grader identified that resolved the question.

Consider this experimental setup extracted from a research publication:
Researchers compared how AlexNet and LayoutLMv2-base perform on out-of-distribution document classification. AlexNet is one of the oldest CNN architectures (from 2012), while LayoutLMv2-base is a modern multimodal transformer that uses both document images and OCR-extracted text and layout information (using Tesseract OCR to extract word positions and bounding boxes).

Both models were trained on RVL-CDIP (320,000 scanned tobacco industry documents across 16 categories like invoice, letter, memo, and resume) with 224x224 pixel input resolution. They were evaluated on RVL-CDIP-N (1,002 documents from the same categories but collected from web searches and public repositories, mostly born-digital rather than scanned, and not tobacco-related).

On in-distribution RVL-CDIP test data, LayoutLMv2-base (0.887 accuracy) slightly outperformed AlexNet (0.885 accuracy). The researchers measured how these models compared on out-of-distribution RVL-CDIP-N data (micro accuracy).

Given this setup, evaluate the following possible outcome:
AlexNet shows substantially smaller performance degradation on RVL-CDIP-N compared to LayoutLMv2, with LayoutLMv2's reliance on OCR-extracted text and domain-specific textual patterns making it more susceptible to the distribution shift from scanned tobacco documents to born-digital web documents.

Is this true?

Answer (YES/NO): NO